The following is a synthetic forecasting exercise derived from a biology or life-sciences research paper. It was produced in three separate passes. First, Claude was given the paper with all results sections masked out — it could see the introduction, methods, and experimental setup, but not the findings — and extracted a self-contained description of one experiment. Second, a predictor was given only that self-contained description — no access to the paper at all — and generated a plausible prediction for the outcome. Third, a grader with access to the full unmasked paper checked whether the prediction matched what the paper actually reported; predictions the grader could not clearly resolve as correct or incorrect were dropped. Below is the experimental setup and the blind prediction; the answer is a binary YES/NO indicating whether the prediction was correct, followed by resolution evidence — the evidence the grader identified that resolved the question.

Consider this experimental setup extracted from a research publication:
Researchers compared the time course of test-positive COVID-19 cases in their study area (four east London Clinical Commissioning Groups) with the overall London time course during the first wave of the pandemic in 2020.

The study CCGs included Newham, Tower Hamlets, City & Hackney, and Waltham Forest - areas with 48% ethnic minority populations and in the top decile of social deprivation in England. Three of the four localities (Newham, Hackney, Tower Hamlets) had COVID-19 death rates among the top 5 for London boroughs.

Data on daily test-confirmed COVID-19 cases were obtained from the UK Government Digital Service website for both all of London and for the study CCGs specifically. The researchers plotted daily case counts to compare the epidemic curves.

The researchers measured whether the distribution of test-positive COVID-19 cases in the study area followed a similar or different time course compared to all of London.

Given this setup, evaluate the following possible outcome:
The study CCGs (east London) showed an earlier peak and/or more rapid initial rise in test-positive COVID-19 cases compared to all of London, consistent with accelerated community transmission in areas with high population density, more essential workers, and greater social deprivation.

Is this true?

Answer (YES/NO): NO